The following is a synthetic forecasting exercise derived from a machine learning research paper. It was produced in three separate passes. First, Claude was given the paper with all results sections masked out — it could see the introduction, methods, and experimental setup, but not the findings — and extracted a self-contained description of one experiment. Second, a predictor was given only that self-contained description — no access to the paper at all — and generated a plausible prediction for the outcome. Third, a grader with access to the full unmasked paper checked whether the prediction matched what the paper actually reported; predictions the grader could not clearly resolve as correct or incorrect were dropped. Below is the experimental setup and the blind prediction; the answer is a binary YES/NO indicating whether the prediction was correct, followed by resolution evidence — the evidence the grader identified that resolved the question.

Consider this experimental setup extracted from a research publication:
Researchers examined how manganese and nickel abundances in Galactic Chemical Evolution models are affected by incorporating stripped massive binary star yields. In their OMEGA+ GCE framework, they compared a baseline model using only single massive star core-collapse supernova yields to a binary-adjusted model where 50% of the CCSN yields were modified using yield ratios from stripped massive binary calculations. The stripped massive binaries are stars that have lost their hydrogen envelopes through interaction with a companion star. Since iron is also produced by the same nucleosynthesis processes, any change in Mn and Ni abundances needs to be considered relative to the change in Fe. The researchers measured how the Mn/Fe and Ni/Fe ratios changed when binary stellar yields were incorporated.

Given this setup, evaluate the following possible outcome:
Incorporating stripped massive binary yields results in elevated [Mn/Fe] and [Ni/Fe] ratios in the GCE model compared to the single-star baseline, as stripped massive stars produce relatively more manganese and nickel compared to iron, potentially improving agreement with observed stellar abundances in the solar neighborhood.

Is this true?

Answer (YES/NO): NO